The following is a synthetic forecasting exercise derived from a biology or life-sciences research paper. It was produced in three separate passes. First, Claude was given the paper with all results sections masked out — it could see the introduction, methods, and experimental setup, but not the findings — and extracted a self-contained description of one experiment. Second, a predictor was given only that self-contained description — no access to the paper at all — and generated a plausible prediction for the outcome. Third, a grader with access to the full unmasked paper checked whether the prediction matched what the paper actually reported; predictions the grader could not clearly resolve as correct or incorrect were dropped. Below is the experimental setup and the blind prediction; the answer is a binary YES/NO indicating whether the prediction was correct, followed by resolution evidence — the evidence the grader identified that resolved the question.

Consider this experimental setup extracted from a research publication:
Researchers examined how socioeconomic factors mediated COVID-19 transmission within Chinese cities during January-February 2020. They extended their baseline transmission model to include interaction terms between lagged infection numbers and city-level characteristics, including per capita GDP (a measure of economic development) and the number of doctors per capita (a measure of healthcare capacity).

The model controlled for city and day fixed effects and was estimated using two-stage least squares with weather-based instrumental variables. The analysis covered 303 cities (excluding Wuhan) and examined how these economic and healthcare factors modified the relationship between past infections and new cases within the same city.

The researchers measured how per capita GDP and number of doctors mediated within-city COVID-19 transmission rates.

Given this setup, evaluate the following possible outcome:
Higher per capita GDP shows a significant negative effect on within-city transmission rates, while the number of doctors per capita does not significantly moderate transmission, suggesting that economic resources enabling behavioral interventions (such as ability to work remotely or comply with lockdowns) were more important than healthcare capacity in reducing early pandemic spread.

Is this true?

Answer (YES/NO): NO